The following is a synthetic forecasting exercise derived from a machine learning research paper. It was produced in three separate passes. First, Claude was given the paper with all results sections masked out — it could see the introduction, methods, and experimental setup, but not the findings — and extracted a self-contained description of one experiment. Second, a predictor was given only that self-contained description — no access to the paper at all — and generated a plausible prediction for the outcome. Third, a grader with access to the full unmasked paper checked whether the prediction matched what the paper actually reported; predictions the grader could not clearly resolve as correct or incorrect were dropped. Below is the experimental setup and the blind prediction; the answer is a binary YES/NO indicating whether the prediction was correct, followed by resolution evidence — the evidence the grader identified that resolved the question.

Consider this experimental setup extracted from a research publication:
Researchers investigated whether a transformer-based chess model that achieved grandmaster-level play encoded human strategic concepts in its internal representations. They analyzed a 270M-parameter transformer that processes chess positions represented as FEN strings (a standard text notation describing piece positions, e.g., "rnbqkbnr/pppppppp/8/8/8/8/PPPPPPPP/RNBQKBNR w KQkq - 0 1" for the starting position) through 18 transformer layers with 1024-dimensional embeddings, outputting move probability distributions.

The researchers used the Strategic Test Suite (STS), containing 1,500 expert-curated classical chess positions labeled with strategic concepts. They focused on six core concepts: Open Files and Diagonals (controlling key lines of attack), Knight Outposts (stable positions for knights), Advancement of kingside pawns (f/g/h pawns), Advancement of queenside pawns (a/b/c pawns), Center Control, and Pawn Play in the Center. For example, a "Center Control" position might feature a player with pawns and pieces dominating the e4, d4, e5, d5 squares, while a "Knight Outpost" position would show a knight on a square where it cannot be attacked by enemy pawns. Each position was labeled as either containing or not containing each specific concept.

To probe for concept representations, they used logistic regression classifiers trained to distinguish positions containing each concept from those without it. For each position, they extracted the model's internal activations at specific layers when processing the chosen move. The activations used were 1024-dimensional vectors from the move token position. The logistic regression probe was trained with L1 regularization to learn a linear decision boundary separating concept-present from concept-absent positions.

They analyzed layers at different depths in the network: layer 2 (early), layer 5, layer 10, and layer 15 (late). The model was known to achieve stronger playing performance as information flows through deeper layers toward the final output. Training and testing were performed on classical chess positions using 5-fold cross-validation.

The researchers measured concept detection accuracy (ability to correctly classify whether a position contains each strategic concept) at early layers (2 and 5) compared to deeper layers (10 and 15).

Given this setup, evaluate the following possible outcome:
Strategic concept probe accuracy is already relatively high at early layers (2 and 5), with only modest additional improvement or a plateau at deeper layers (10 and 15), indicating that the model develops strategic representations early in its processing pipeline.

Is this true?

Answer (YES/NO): NO